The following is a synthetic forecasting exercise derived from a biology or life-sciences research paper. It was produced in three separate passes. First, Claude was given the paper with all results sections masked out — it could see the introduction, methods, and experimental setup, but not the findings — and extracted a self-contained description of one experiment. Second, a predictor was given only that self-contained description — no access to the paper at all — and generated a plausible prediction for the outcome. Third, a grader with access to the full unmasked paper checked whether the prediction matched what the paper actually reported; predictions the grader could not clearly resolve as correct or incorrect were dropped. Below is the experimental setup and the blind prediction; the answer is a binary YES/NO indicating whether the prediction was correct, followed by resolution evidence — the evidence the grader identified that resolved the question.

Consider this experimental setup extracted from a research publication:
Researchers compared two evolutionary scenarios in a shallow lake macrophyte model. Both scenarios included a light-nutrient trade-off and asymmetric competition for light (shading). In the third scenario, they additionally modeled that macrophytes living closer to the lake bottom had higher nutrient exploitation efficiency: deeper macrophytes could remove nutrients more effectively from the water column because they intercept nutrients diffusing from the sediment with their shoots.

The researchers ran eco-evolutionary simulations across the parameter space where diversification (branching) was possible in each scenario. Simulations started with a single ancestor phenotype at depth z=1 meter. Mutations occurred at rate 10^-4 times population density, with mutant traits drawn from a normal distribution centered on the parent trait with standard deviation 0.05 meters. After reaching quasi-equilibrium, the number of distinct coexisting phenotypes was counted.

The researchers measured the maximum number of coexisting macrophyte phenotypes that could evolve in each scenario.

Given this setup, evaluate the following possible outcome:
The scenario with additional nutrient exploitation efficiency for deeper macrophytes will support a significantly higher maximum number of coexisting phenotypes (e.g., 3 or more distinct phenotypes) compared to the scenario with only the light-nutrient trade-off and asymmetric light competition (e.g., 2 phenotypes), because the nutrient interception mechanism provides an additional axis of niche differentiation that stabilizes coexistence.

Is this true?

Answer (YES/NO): NO